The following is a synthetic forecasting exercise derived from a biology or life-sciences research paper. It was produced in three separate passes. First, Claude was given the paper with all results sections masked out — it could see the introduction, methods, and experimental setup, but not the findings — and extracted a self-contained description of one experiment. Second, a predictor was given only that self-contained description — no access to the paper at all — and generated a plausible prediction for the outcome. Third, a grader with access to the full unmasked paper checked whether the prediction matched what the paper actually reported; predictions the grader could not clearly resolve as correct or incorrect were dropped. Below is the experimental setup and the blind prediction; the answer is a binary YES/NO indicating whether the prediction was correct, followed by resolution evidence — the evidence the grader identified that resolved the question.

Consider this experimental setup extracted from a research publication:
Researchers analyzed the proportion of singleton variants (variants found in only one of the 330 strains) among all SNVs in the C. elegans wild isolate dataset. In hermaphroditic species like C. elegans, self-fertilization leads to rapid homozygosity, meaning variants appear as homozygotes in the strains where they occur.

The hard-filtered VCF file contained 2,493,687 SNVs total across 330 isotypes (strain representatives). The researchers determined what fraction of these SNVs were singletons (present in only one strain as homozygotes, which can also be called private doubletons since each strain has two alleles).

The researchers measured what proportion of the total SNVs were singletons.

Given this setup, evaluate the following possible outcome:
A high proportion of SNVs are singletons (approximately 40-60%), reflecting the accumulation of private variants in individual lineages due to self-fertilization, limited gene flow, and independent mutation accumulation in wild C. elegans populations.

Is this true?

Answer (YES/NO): YES